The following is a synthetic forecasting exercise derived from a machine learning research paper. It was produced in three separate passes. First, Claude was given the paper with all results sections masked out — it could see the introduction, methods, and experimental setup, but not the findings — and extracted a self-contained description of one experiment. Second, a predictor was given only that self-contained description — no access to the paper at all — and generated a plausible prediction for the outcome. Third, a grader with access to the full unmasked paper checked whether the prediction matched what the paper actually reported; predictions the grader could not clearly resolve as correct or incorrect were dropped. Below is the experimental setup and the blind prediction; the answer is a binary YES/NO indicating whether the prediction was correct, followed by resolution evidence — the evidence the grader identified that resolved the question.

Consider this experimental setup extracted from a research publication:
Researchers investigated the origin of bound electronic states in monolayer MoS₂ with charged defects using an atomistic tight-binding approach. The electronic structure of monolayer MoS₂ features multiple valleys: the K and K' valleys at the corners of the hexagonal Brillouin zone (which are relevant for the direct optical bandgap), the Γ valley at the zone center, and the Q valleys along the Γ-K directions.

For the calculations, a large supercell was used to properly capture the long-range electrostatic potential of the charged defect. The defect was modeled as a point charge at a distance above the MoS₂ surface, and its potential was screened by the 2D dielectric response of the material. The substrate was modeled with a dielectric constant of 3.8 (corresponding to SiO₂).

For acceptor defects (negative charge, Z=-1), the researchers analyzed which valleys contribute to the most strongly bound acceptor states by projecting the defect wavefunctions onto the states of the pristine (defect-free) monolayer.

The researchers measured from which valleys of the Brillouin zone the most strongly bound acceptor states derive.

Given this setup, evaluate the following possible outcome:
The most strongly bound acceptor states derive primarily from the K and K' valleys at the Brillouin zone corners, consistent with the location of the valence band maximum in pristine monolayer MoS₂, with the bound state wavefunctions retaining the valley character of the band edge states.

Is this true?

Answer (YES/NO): NO